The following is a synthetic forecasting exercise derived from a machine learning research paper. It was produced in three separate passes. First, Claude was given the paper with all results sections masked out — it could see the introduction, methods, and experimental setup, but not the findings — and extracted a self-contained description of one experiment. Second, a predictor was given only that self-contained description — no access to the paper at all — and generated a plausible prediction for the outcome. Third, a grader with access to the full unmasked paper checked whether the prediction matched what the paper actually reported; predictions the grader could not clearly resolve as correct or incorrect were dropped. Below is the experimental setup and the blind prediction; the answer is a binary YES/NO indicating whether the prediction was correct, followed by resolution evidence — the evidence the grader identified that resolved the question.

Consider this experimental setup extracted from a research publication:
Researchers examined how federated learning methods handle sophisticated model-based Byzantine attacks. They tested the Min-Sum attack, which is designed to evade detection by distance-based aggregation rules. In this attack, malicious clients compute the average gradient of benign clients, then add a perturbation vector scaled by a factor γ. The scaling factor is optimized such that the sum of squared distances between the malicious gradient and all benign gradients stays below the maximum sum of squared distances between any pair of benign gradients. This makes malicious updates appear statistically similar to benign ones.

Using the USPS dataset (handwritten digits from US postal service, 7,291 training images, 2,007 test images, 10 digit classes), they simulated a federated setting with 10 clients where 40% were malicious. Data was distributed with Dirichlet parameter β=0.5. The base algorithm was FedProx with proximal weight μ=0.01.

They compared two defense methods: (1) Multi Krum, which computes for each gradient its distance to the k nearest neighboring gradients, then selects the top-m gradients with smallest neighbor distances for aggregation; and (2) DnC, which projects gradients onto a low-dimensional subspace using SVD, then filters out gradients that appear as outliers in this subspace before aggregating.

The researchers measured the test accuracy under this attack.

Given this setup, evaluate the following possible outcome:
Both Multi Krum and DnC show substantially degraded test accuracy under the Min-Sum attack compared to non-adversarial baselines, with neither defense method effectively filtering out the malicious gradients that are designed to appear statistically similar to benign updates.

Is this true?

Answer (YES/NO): NO